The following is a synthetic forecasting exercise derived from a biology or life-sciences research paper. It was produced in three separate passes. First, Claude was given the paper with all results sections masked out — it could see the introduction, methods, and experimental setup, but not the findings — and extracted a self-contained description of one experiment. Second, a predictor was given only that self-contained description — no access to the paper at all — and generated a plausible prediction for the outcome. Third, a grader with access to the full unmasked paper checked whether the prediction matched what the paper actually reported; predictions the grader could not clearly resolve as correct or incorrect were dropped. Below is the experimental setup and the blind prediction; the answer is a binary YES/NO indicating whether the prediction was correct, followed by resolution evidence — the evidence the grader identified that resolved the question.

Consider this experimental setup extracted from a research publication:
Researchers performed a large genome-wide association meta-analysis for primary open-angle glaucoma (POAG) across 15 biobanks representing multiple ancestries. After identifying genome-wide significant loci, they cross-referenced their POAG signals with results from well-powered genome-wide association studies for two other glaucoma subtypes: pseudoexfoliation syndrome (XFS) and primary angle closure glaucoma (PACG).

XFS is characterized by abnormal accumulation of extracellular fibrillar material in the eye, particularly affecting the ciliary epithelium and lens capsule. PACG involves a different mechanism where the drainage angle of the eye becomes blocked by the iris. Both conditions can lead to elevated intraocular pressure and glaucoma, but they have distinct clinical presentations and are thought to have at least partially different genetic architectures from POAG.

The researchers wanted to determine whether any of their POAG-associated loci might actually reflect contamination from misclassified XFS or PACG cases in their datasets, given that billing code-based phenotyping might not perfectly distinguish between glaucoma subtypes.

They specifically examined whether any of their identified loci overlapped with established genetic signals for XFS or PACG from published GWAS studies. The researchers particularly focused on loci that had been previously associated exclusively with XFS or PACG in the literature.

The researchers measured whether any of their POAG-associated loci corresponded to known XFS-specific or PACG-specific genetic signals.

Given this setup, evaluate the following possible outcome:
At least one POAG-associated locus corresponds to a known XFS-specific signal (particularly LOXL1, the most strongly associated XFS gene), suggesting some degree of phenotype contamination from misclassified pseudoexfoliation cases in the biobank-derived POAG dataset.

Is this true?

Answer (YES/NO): YES